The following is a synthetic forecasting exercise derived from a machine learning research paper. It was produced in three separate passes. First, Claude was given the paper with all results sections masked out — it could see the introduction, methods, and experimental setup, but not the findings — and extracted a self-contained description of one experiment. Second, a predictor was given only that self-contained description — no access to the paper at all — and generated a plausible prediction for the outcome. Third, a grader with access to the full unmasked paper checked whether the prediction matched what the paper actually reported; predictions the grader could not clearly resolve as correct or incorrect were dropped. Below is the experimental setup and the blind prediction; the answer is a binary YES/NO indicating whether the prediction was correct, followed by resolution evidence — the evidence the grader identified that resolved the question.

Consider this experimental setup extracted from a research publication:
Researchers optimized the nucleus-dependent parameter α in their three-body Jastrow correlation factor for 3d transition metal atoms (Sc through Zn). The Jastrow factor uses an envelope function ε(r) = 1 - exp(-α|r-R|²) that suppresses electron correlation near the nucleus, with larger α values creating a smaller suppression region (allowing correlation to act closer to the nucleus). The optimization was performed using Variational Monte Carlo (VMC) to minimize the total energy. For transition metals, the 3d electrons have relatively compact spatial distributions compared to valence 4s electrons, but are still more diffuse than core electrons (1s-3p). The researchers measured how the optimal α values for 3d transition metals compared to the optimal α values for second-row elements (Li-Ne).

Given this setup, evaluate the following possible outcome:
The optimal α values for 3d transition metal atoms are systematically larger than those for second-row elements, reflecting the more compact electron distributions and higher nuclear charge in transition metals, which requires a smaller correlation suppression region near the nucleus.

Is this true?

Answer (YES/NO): NO